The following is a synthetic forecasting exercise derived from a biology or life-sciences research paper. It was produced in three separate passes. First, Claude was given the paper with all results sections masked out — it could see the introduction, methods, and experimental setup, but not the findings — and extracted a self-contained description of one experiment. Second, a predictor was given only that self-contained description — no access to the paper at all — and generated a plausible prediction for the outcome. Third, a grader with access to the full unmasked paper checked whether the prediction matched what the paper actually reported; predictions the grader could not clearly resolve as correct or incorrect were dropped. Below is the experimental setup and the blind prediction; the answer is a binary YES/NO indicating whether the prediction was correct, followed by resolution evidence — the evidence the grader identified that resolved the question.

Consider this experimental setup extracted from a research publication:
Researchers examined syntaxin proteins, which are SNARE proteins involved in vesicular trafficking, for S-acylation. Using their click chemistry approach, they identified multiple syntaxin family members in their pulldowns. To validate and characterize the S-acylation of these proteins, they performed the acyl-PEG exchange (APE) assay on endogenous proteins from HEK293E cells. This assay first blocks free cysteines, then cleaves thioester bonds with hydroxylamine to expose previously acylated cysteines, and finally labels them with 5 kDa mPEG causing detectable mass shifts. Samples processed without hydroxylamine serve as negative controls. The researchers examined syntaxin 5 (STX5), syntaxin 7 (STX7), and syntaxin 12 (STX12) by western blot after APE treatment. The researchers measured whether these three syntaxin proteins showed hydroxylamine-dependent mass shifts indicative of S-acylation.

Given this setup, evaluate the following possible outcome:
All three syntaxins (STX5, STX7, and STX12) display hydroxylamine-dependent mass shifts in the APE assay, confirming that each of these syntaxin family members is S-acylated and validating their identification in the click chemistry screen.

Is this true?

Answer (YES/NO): NO